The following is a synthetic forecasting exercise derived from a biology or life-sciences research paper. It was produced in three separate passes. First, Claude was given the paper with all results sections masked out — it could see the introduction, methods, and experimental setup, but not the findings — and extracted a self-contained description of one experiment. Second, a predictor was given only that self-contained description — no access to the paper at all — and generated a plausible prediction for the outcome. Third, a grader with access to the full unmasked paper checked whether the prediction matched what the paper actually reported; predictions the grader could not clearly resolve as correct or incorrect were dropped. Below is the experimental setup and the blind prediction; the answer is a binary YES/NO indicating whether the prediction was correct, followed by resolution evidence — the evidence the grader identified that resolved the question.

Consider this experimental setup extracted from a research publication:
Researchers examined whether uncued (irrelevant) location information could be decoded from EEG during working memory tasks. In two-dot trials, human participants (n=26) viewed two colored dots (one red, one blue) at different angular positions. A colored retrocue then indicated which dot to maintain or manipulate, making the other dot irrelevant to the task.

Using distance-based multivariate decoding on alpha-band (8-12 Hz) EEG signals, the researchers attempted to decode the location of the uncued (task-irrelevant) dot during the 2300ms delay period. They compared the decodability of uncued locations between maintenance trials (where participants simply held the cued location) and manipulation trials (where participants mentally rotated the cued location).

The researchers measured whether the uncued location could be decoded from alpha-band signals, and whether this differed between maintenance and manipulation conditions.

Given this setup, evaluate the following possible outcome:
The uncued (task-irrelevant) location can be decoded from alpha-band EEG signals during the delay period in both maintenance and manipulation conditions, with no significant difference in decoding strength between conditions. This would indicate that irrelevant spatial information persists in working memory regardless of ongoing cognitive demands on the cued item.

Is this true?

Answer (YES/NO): NO